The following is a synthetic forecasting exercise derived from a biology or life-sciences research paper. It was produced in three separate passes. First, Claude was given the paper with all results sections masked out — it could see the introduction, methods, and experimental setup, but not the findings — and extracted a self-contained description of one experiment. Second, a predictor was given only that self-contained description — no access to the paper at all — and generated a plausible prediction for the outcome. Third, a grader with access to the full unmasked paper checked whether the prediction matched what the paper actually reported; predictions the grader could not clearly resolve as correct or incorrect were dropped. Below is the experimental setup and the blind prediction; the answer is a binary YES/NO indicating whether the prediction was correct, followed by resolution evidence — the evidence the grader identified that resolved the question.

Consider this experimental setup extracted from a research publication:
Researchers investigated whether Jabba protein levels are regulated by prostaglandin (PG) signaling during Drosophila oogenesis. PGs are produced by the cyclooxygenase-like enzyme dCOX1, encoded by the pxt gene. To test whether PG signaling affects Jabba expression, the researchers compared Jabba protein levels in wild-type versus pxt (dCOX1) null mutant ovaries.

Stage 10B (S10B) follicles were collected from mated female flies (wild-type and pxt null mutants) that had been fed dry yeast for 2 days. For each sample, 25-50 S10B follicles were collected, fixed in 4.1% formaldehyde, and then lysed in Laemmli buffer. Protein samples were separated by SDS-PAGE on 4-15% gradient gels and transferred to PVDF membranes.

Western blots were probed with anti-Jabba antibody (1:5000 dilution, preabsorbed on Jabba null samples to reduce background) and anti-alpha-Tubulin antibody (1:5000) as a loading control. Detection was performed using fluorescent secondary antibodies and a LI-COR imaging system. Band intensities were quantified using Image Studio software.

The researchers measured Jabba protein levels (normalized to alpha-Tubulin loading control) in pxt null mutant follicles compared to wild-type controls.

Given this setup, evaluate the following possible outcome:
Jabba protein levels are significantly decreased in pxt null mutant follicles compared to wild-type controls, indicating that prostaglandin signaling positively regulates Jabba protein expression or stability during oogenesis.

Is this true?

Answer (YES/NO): NO